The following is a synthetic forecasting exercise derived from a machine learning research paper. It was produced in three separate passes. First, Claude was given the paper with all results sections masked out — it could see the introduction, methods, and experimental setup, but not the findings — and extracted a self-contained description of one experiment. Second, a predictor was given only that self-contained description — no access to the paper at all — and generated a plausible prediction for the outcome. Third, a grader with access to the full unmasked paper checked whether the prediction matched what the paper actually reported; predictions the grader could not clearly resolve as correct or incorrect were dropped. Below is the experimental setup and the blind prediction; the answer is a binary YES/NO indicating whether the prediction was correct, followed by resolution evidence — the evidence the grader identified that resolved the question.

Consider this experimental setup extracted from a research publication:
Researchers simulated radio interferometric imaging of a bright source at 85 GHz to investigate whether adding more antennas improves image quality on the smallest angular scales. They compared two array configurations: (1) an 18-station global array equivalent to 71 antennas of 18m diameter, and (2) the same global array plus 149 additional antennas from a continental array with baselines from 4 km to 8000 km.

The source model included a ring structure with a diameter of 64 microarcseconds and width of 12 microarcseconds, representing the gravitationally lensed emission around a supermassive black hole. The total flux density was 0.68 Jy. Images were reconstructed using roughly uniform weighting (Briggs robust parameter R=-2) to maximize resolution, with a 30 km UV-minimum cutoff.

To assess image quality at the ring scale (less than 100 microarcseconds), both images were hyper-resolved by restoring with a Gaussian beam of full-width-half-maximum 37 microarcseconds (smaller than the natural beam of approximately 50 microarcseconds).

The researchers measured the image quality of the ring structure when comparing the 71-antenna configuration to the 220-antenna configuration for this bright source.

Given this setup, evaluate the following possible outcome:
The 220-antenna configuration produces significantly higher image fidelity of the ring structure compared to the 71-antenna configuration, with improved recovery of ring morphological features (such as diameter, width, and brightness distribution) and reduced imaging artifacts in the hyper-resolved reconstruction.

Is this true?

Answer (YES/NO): NO